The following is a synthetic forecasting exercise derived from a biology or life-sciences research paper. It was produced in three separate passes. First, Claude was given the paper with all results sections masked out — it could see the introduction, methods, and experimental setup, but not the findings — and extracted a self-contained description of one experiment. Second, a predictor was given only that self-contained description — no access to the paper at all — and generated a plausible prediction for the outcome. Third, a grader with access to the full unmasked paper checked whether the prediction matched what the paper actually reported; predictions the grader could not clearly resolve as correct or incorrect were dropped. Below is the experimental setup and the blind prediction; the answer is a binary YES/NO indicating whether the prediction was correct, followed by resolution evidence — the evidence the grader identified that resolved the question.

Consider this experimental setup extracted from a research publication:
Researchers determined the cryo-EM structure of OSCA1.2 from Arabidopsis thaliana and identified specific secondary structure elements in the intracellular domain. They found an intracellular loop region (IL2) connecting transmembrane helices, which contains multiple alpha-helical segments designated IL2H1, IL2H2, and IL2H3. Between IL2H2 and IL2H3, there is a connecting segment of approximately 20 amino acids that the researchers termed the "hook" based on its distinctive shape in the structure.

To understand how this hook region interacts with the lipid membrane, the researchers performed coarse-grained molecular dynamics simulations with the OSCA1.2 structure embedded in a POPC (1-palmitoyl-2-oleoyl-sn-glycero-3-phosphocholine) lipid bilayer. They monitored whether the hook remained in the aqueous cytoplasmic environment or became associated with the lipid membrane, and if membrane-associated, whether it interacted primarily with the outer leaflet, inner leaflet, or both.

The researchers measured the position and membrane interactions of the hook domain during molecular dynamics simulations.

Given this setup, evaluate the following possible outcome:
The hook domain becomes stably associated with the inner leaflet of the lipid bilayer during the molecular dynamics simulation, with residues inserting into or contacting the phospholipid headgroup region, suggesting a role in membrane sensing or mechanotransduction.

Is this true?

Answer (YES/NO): YES